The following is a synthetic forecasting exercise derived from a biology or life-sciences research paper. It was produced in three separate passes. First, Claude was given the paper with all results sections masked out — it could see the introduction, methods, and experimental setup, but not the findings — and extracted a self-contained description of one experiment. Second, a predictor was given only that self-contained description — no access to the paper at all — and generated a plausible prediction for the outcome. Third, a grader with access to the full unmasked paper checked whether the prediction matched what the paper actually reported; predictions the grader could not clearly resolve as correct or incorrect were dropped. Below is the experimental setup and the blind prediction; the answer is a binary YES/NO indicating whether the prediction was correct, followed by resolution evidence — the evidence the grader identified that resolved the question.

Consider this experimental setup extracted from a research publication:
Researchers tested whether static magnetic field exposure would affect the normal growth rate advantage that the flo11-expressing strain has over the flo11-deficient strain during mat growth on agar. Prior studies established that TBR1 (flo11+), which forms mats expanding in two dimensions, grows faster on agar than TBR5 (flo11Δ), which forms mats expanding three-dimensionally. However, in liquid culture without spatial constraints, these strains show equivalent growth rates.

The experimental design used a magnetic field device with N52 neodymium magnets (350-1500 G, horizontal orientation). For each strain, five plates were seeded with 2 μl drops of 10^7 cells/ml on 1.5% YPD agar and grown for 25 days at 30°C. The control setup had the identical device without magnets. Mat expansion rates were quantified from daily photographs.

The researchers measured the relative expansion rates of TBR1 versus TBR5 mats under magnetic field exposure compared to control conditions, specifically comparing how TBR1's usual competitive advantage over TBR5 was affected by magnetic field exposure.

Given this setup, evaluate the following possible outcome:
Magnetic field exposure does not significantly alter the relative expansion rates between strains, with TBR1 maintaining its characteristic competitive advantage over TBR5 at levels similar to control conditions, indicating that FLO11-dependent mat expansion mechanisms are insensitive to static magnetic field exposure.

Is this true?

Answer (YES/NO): NO